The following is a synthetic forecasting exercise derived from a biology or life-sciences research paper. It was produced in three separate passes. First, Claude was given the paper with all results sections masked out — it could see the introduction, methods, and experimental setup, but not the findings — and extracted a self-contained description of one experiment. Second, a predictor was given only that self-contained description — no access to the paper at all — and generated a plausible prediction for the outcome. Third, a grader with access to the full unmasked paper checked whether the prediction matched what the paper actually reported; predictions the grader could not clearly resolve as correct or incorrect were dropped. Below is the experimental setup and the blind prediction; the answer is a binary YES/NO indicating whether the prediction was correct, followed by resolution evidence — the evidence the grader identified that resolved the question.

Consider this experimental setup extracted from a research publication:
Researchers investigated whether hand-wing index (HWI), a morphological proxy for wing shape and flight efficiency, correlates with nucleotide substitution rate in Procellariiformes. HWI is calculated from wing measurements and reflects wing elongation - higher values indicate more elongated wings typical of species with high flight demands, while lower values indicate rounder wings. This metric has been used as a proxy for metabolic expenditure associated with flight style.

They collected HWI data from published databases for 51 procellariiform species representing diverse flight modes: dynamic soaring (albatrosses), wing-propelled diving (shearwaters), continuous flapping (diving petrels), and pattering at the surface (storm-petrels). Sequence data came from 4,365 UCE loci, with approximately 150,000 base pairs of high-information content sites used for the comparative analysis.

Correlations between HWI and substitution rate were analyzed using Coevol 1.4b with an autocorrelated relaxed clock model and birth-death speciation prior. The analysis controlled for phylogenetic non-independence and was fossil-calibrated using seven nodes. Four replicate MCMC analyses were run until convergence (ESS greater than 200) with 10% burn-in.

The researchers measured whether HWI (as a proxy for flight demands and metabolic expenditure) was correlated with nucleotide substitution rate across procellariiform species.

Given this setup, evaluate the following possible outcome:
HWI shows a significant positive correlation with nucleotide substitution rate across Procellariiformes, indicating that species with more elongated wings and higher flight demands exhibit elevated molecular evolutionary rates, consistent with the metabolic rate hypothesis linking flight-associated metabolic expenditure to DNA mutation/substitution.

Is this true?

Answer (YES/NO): NO